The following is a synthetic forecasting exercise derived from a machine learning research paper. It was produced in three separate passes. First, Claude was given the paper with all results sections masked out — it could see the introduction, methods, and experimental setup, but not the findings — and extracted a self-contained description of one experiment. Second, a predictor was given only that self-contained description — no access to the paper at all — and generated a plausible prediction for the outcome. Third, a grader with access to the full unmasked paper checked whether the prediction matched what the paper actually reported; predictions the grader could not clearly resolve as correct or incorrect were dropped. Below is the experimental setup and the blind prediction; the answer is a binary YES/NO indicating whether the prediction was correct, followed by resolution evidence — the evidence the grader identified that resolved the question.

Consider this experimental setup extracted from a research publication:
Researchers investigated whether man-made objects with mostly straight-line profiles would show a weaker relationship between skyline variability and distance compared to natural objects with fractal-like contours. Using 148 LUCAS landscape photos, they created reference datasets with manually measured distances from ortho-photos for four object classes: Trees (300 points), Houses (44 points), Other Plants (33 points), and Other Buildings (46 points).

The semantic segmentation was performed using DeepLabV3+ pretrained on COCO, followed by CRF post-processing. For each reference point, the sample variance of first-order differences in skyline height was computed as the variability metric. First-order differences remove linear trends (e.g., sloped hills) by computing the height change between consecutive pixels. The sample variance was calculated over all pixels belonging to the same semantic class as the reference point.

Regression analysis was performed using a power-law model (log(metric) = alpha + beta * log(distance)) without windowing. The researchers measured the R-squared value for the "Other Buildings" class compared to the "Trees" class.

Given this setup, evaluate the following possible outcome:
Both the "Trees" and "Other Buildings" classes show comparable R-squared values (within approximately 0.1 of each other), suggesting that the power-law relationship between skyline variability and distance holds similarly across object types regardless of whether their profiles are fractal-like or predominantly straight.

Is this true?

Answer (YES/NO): NO